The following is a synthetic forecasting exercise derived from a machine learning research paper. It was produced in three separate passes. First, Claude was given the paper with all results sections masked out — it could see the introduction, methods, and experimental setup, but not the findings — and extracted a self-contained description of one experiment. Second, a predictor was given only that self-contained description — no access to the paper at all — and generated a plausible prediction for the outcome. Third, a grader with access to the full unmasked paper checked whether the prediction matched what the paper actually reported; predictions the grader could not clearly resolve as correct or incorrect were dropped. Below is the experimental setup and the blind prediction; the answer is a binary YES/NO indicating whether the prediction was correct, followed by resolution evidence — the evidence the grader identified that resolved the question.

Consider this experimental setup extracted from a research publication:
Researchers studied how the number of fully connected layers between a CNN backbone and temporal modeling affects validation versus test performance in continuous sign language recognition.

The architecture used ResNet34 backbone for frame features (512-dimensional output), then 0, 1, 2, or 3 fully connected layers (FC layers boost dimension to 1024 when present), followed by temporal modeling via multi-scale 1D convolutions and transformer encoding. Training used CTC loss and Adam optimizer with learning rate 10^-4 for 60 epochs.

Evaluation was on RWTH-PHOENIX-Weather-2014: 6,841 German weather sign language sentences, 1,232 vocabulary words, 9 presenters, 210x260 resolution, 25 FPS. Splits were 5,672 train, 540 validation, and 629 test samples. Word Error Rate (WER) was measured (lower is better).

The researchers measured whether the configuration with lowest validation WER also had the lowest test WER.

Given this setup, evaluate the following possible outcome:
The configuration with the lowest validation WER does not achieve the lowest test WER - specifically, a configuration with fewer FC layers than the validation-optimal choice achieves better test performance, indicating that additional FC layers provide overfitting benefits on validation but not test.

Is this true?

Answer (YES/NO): YES